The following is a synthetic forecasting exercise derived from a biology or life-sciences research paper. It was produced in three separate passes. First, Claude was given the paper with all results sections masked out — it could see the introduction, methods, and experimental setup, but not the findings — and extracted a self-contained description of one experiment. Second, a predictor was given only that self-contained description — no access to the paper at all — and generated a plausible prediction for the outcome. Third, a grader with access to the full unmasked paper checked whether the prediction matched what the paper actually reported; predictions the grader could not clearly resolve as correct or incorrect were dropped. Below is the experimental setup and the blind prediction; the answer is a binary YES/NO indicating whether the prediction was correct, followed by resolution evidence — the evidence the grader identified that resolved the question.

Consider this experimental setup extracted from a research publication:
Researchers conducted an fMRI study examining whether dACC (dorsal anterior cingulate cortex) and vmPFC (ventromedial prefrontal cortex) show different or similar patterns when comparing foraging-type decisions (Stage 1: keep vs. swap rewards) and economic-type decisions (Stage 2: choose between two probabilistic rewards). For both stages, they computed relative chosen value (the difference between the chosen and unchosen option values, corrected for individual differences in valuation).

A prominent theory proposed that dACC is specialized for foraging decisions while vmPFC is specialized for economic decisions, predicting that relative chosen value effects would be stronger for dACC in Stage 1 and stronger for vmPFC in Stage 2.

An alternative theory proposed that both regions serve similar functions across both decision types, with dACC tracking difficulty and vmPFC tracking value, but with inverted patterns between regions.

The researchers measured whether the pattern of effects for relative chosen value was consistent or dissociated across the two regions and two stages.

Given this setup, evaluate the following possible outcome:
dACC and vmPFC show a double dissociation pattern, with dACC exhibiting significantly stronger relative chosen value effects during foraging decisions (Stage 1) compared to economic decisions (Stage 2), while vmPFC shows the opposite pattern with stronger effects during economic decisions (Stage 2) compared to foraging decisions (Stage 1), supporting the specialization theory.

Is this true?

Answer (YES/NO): NO